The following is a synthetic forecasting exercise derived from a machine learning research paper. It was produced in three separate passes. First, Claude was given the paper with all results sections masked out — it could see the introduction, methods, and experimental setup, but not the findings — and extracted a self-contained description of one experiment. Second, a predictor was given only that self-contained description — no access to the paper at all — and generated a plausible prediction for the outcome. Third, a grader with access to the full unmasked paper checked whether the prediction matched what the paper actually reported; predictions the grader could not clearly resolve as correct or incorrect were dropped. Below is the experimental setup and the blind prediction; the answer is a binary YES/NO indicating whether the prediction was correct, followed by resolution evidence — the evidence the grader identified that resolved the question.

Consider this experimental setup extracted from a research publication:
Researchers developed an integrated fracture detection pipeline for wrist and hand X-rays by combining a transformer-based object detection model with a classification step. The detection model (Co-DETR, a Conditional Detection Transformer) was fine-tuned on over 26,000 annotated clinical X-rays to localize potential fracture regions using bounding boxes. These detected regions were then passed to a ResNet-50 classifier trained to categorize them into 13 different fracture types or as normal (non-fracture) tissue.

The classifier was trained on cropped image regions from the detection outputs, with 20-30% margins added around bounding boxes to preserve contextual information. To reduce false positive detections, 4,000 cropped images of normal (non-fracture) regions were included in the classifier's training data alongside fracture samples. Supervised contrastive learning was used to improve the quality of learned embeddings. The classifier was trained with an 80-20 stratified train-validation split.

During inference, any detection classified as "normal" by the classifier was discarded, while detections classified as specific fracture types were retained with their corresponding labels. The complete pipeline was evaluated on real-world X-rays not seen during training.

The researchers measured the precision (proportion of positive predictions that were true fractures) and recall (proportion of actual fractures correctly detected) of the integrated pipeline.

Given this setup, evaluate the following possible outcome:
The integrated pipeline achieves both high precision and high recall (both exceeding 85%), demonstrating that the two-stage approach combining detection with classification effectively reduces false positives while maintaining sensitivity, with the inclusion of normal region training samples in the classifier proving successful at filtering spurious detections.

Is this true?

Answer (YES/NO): YES